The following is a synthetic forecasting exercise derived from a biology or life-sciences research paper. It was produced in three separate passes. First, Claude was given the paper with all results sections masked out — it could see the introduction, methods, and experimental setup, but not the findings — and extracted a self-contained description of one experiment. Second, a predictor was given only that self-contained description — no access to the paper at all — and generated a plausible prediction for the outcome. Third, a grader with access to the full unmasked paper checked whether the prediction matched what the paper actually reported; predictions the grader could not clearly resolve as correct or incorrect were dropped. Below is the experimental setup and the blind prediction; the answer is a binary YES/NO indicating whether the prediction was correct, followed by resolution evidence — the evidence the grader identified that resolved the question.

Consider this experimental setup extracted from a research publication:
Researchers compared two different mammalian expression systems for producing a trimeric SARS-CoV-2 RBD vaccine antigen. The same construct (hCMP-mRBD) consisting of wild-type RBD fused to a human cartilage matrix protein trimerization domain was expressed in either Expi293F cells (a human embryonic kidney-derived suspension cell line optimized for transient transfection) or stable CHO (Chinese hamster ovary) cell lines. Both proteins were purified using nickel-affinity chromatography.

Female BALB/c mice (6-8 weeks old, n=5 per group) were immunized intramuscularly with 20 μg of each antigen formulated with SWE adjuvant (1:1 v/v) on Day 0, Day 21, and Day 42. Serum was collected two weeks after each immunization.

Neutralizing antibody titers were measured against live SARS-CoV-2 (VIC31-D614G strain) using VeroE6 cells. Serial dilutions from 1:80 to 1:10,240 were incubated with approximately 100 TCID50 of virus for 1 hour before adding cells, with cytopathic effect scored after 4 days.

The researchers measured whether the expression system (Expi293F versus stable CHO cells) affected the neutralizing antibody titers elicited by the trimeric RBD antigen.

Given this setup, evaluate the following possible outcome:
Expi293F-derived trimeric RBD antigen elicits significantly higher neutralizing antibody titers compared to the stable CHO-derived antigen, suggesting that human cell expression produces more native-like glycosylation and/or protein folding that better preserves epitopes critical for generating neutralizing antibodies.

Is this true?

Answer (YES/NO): NO